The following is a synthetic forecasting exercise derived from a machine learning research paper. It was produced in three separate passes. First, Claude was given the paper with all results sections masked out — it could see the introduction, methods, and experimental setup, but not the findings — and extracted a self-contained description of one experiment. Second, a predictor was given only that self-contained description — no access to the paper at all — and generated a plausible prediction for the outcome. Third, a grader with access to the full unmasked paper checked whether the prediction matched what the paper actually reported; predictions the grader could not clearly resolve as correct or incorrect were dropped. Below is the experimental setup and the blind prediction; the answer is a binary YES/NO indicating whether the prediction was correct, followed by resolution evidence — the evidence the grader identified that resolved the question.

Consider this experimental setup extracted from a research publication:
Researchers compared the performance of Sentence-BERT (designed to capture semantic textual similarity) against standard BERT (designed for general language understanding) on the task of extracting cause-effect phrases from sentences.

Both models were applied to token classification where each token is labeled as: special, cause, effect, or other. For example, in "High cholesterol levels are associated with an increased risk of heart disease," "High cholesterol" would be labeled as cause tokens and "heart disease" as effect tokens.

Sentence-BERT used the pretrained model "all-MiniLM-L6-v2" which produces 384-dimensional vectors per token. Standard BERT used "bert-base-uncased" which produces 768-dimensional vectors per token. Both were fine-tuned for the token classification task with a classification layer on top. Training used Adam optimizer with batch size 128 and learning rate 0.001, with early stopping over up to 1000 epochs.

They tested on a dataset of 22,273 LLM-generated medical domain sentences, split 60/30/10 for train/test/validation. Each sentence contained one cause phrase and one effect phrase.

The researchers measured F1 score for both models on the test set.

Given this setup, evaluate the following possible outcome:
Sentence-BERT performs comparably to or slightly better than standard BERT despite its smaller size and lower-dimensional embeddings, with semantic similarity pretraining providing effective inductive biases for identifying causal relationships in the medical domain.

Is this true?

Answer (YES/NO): YES